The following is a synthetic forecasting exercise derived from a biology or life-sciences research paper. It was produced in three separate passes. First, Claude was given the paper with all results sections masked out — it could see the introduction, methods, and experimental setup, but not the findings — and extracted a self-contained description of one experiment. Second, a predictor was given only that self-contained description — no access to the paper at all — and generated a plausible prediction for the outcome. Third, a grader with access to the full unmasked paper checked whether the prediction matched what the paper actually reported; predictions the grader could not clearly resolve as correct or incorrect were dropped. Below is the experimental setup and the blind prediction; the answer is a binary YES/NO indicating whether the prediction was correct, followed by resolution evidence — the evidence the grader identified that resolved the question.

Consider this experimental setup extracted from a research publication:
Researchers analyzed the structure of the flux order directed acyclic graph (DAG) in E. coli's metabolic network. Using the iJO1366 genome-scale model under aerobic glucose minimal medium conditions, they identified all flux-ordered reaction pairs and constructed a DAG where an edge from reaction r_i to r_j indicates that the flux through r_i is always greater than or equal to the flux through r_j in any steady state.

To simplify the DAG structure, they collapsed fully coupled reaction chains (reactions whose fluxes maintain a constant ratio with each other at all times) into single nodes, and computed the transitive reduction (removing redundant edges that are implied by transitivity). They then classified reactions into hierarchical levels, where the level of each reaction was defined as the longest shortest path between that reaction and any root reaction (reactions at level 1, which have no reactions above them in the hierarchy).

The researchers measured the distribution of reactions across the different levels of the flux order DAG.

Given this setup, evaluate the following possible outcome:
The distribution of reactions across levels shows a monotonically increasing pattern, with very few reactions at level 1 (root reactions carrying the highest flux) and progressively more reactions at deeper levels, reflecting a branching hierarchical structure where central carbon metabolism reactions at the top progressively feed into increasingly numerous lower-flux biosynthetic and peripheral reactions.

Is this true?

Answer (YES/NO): NO